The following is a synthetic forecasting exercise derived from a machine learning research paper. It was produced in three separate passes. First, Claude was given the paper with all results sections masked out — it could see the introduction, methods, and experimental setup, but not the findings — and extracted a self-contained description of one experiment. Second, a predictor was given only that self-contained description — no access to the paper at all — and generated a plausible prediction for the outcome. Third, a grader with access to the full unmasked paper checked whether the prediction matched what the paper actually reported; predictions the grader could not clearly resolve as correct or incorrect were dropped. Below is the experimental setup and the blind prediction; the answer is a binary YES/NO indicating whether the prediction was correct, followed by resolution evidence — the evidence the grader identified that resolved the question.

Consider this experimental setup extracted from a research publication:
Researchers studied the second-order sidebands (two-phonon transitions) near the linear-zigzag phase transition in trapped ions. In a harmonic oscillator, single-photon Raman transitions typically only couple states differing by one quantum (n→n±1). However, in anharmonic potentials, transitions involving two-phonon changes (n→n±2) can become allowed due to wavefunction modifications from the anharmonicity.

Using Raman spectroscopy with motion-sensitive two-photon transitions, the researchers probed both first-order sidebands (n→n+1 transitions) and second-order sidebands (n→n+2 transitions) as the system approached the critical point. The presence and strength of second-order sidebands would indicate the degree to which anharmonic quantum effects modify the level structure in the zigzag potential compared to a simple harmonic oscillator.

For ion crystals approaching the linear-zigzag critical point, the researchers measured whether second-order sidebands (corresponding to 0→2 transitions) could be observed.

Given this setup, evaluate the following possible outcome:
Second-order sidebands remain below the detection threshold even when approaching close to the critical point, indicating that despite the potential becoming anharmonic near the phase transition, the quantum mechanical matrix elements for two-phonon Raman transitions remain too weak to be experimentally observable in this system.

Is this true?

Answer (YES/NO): NO